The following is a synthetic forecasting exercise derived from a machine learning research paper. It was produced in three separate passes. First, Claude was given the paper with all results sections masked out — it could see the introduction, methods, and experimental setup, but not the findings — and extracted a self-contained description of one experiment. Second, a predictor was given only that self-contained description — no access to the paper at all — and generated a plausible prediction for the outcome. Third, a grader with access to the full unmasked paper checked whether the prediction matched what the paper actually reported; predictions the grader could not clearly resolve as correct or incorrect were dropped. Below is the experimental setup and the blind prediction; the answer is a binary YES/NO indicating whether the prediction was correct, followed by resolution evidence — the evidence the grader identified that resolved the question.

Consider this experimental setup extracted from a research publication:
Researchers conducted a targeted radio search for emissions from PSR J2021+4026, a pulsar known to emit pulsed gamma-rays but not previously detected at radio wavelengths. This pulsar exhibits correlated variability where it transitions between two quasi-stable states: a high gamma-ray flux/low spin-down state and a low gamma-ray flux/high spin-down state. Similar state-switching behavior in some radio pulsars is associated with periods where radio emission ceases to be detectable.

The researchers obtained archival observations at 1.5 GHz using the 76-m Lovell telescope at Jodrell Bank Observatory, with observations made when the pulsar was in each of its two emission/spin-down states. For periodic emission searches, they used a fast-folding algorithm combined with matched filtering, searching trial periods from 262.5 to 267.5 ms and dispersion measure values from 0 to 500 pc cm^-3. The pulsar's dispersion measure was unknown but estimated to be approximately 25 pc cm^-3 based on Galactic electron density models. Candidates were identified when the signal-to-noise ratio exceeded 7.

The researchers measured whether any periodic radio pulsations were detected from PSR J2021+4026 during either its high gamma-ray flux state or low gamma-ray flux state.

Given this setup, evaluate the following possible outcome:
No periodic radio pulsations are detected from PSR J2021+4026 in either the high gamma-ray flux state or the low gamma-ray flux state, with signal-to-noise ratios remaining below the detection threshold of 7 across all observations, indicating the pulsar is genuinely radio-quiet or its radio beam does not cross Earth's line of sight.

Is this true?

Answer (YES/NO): YES